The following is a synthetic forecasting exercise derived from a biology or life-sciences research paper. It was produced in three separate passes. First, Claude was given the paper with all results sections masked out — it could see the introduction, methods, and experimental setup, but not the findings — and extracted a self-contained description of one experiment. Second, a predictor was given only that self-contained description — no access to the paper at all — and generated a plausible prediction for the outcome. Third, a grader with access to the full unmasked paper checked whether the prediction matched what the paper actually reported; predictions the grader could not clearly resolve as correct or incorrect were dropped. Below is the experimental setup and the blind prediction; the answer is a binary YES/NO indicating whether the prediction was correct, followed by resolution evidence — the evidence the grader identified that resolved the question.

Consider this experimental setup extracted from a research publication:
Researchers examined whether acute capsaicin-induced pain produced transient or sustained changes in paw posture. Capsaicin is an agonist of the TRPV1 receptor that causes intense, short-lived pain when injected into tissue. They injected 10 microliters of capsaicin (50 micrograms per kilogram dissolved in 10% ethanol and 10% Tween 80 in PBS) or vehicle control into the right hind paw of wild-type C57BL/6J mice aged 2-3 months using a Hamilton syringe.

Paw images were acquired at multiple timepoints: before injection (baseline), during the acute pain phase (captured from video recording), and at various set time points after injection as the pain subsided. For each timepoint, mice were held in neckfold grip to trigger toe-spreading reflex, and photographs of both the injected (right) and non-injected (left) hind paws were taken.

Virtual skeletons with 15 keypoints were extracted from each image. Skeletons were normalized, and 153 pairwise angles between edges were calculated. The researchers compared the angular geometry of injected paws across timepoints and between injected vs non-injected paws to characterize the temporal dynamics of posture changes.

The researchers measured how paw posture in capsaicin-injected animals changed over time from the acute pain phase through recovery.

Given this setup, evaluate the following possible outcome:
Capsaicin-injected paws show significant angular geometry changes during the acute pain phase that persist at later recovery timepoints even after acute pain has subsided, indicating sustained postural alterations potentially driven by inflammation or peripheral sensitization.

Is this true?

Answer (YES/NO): YES